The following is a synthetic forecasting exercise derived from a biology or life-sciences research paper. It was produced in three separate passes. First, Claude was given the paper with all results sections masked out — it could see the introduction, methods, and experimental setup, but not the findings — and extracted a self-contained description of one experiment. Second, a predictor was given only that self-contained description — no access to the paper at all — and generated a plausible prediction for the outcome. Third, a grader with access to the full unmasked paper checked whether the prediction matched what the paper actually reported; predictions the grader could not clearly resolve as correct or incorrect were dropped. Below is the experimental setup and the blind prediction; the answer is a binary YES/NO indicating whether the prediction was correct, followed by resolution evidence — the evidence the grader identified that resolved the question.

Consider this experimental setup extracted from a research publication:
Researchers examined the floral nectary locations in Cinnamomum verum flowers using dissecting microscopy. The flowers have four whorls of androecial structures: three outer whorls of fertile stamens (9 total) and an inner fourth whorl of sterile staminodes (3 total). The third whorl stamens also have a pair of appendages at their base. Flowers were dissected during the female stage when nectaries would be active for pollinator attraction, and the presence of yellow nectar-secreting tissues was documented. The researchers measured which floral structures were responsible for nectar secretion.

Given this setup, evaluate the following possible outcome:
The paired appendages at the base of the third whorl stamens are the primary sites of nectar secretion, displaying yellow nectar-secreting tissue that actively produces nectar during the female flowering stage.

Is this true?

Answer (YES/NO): NO